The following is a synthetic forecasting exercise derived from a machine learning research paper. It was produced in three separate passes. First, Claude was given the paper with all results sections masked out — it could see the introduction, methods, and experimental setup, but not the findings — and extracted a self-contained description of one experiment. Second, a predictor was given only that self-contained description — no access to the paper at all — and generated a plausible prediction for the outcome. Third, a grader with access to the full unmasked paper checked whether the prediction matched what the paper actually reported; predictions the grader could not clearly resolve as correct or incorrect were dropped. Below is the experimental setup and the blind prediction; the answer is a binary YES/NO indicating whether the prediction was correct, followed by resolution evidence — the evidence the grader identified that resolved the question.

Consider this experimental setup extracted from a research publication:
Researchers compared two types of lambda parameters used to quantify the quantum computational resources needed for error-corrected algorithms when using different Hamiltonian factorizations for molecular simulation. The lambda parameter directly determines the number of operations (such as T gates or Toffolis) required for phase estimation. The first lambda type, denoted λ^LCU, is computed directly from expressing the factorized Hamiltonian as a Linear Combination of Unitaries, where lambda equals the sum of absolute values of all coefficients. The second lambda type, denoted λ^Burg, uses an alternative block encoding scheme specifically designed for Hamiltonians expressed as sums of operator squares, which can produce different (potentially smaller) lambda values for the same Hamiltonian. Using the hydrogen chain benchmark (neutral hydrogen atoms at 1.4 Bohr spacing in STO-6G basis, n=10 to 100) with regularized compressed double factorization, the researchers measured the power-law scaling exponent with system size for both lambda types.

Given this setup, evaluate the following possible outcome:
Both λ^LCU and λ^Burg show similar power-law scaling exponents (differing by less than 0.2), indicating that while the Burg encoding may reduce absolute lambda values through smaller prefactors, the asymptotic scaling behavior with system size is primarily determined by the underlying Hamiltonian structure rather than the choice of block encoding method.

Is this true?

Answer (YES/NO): YES